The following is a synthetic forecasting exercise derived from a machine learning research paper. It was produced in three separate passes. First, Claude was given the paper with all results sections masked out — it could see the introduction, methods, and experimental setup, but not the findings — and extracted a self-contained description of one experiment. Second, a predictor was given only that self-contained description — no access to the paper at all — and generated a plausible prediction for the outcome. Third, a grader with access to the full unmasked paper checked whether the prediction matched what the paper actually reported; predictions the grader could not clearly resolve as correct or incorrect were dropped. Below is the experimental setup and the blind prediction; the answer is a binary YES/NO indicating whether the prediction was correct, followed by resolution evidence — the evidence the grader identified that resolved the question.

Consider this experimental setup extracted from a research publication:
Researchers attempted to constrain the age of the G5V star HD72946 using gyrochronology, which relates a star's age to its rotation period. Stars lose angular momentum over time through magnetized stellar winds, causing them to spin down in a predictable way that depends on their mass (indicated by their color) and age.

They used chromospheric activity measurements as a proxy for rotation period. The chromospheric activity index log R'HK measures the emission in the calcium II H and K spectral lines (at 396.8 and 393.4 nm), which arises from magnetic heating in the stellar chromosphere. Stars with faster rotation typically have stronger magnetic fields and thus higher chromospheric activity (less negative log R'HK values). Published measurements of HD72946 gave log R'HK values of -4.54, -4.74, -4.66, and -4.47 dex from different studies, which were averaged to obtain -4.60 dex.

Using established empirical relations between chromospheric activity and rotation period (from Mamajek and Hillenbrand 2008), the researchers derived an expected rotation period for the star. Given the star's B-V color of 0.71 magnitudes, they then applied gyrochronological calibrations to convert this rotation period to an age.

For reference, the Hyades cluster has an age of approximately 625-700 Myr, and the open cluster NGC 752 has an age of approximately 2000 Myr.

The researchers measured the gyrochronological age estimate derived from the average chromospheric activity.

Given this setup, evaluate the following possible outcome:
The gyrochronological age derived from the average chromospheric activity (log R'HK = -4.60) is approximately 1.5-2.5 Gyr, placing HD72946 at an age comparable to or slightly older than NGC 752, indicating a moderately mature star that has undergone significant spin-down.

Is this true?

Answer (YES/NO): NO